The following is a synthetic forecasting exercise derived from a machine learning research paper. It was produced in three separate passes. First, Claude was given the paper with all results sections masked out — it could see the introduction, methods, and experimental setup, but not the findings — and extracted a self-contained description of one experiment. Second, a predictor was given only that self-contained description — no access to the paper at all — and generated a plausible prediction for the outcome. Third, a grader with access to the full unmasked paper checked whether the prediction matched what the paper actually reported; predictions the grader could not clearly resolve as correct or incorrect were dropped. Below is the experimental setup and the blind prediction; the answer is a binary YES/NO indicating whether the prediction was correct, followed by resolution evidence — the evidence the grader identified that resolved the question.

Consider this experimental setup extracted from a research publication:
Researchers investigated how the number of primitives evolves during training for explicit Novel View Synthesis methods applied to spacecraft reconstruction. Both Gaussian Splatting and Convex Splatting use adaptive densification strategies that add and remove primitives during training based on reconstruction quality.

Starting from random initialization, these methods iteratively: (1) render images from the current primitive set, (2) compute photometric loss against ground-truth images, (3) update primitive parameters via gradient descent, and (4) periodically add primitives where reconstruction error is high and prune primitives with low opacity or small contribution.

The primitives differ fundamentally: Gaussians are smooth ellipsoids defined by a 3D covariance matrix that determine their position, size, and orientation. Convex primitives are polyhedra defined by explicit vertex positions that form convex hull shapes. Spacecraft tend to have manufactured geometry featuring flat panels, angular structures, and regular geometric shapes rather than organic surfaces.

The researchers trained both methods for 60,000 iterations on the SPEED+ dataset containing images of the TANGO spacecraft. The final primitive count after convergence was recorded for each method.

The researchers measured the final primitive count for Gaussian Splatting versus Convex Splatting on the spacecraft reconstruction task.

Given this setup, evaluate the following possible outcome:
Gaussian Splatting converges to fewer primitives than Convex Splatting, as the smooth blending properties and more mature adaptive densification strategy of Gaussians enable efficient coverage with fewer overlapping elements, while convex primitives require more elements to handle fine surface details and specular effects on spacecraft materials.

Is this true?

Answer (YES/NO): NO